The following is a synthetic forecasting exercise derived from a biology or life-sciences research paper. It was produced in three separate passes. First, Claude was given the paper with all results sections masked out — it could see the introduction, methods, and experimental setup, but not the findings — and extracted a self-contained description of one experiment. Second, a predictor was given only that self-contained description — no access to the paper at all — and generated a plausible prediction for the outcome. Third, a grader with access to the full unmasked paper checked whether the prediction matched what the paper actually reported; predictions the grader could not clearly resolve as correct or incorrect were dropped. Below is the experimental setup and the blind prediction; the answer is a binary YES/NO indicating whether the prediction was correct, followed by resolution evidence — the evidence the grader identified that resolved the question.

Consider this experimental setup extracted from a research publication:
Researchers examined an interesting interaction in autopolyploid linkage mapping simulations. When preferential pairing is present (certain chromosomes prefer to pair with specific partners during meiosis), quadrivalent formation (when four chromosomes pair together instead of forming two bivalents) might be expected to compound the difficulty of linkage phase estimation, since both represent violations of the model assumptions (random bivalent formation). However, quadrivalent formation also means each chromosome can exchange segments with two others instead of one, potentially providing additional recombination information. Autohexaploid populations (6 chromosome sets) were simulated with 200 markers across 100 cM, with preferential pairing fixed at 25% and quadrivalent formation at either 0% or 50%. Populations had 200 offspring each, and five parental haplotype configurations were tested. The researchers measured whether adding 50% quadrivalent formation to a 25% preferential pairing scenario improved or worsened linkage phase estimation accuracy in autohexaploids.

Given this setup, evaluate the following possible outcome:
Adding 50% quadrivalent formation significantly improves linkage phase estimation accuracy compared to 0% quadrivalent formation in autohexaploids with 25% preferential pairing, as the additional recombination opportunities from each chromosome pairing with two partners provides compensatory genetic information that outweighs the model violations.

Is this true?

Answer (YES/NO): YES